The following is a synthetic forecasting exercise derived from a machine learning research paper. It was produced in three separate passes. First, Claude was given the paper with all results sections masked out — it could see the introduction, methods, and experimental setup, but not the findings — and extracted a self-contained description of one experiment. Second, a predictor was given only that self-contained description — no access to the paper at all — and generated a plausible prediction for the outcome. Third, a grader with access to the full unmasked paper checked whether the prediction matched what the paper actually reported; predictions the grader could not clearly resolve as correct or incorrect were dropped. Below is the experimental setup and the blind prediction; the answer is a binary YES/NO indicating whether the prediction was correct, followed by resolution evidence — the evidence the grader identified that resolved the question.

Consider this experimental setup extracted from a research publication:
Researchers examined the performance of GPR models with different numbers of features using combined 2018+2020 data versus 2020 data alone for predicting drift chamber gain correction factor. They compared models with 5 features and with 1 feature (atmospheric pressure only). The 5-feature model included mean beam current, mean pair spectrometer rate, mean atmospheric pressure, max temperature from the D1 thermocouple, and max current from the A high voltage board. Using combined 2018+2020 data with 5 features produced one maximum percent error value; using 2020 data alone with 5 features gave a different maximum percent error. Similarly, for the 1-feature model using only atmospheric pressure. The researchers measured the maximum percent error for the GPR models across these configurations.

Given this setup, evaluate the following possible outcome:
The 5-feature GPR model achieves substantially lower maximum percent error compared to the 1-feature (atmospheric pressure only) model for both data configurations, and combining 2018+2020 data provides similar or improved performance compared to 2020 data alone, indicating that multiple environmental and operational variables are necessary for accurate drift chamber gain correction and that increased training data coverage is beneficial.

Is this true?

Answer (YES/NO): NO